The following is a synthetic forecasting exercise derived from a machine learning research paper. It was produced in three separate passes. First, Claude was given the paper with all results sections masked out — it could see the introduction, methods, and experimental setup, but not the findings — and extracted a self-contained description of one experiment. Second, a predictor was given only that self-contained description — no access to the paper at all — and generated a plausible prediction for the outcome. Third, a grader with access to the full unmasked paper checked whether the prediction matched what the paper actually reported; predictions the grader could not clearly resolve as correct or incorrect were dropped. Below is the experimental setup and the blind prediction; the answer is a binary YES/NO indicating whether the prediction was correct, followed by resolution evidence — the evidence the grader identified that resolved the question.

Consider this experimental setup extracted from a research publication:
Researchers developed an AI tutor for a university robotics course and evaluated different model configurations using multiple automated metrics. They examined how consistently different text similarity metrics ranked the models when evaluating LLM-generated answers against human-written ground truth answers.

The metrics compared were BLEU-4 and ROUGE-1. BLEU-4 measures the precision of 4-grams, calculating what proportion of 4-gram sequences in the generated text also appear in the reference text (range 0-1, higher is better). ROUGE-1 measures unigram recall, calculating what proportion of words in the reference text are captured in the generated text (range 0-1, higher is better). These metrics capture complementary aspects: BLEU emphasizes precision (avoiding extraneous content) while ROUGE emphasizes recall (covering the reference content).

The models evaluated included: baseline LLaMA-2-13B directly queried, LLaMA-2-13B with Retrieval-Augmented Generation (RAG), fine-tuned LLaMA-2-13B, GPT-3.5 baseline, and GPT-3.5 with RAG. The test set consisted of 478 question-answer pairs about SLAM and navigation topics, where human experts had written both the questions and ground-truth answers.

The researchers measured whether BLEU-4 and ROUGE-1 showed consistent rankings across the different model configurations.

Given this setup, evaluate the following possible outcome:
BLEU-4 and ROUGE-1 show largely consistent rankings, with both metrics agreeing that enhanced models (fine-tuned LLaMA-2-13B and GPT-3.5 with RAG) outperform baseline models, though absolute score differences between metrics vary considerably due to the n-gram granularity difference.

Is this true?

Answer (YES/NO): YES